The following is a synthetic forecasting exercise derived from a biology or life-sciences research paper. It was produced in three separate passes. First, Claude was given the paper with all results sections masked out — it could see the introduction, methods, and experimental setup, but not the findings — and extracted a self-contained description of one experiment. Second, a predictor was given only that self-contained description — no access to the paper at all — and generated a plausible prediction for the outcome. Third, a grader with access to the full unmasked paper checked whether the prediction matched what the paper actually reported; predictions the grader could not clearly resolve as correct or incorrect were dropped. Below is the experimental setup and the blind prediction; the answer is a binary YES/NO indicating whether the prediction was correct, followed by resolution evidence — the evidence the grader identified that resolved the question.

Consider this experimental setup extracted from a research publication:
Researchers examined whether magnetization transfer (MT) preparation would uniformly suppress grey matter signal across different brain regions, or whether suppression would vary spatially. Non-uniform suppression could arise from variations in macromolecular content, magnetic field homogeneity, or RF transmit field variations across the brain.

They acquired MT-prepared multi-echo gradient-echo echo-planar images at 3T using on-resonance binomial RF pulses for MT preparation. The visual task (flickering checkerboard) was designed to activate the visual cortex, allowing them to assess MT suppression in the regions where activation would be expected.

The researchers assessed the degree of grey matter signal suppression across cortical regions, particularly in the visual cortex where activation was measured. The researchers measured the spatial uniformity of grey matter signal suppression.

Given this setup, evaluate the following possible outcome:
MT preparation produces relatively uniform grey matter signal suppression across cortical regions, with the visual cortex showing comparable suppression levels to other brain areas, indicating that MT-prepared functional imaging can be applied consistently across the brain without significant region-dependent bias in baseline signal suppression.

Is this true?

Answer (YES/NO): YES